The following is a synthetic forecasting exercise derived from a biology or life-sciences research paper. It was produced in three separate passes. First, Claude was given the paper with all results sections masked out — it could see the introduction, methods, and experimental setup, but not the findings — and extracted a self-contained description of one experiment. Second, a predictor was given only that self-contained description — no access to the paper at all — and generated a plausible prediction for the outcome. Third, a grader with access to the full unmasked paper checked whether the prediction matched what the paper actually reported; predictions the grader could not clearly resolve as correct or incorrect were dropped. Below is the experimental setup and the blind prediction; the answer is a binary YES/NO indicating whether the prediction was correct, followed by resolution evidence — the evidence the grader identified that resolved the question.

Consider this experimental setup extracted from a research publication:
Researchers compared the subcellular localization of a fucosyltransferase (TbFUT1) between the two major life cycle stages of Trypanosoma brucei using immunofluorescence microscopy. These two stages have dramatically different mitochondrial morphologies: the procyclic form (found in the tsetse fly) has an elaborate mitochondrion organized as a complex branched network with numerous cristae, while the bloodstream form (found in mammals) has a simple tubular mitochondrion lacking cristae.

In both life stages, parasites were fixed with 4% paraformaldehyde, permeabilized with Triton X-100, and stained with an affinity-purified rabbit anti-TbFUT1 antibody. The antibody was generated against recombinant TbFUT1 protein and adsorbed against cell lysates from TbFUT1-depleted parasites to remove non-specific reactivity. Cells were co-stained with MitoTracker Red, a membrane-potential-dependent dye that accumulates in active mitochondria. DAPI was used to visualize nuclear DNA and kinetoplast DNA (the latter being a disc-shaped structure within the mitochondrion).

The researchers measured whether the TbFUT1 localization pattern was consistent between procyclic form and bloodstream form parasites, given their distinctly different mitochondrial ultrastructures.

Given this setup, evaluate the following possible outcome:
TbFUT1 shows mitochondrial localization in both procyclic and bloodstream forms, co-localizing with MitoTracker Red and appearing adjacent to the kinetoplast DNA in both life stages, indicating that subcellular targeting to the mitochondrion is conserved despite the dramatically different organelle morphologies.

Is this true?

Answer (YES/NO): YES